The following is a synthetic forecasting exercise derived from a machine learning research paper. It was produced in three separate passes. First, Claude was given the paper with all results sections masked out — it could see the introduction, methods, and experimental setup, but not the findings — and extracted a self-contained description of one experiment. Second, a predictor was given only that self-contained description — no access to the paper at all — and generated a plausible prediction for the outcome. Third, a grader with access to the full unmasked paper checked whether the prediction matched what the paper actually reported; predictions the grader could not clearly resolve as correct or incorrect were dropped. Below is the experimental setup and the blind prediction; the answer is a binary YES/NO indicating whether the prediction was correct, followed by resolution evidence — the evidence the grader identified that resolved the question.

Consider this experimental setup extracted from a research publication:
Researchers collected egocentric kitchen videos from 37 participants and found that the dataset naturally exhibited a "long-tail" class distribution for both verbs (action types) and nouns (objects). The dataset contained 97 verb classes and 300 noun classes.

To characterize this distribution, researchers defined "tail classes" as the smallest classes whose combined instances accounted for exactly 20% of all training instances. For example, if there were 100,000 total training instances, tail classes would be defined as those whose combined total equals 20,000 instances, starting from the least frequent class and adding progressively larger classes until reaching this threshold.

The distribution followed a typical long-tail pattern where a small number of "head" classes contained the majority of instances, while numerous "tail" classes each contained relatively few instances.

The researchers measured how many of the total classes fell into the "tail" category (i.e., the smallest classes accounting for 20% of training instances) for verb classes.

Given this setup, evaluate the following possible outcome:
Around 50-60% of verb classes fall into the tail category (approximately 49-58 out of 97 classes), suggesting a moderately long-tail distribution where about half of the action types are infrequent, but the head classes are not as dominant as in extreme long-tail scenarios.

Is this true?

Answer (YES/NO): NO